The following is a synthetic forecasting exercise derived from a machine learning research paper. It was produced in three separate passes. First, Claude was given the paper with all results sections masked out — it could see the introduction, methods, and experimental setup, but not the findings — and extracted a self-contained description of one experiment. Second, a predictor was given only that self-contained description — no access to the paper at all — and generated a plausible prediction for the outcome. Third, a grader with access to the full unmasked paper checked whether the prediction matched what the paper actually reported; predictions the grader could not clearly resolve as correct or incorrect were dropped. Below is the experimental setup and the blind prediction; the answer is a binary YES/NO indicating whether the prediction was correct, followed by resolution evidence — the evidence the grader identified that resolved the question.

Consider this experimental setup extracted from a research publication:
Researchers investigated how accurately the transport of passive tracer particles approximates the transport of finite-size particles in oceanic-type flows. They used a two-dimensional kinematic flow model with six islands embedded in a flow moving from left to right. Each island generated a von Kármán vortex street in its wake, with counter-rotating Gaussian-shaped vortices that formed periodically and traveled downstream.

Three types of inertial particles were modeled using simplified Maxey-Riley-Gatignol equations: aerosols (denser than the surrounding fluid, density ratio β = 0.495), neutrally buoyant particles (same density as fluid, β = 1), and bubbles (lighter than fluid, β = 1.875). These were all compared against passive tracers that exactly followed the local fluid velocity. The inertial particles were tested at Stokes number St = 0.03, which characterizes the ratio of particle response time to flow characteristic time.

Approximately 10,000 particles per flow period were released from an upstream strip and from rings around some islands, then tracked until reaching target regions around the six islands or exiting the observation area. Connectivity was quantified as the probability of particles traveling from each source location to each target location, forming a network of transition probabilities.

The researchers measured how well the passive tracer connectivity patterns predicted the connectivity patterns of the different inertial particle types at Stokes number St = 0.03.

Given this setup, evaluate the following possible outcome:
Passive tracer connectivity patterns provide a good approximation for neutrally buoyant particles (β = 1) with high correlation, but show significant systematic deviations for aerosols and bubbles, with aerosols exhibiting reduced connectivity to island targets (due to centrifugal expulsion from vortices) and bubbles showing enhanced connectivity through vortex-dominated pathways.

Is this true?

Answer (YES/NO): YES